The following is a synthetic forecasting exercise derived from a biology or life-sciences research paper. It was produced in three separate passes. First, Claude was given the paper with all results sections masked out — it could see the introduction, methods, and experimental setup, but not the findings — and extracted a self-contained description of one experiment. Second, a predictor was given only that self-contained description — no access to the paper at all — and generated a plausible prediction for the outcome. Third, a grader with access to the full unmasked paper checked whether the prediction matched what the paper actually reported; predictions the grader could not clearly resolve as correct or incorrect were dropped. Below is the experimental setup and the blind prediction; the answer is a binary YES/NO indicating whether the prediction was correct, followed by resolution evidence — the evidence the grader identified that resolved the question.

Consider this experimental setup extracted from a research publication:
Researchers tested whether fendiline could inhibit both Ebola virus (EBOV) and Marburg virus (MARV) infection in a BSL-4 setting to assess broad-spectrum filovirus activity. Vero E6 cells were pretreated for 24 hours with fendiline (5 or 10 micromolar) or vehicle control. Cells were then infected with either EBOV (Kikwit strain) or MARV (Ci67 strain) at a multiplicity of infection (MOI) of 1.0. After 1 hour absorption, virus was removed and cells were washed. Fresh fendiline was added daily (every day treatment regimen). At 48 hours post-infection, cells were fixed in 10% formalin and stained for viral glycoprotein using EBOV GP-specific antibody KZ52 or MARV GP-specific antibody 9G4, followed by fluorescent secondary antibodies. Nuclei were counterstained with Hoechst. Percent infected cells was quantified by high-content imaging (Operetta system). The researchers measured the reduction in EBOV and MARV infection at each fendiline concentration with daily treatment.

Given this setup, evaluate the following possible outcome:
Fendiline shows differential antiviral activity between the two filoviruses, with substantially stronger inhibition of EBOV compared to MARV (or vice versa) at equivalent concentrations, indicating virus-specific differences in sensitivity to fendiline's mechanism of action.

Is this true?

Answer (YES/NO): YES